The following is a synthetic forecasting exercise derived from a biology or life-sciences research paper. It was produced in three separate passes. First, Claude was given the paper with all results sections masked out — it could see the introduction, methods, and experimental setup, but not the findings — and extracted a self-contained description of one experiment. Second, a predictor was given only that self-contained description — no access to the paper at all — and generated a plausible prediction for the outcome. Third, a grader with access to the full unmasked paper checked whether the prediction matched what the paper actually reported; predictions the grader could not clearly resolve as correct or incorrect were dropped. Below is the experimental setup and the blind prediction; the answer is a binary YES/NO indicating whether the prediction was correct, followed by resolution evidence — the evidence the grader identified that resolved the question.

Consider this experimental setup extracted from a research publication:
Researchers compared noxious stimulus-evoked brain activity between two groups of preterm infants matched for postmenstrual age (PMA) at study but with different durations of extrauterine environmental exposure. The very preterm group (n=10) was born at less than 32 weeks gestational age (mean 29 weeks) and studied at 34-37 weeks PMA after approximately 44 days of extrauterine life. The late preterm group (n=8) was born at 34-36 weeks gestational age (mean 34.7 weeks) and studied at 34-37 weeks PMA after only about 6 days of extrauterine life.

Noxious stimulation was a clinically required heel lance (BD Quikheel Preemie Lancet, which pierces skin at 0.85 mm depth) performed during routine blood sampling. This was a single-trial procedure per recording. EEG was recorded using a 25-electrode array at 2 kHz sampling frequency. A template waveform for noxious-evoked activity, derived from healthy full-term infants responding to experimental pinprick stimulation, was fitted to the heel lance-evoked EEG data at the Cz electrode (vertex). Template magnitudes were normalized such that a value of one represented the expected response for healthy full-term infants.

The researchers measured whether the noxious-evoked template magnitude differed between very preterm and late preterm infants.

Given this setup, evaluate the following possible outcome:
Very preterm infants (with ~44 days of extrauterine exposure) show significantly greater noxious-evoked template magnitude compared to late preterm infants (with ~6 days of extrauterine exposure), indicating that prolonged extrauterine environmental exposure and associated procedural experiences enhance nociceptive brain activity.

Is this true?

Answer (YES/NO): NO